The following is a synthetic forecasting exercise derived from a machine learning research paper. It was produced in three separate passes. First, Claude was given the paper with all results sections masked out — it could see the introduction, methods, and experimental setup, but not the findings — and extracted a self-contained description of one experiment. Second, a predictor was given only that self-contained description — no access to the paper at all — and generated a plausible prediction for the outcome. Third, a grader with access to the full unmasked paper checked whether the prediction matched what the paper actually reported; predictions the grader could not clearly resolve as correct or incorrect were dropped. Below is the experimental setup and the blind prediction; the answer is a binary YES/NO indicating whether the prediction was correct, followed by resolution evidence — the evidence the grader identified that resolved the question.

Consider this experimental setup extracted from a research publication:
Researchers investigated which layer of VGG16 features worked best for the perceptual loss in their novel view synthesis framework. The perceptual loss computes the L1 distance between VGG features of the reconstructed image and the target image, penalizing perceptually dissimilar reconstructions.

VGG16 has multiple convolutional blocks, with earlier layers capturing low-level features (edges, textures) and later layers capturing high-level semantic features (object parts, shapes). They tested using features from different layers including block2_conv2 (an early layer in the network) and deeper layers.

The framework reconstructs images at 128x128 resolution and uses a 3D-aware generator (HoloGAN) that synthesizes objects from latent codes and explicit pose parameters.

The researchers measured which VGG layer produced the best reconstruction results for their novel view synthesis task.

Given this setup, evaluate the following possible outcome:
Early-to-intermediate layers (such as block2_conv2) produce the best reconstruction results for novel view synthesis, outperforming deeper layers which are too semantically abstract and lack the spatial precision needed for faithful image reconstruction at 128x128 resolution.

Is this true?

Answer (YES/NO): YES